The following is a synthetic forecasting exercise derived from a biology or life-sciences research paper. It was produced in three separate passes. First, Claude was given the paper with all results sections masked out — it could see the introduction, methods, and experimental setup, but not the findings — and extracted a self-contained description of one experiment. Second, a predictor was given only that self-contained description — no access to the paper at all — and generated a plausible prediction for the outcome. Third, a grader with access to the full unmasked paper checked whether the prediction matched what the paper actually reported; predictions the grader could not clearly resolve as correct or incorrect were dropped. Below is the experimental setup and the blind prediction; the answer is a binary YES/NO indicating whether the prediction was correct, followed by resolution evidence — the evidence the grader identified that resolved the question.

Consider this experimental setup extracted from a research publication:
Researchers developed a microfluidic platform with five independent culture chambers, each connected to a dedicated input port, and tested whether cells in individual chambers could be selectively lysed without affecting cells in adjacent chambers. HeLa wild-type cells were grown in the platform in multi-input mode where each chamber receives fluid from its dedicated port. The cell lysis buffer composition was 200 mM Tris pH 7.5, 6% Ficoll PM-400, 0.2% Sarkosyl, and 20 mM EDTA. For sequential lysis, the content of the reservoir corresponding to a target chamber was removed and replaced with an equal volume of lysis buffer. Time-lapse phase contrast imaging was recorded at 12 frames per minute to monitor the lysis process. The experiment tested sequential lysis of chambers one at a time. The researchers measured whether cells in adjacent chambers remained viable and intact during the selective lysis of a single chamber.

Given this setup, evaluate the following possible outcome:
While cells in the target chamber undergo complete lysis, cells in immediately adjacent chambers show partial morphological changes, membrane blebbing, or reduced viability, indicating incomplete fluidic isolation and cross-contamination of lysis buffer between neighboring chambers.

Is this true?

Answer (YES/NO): NO